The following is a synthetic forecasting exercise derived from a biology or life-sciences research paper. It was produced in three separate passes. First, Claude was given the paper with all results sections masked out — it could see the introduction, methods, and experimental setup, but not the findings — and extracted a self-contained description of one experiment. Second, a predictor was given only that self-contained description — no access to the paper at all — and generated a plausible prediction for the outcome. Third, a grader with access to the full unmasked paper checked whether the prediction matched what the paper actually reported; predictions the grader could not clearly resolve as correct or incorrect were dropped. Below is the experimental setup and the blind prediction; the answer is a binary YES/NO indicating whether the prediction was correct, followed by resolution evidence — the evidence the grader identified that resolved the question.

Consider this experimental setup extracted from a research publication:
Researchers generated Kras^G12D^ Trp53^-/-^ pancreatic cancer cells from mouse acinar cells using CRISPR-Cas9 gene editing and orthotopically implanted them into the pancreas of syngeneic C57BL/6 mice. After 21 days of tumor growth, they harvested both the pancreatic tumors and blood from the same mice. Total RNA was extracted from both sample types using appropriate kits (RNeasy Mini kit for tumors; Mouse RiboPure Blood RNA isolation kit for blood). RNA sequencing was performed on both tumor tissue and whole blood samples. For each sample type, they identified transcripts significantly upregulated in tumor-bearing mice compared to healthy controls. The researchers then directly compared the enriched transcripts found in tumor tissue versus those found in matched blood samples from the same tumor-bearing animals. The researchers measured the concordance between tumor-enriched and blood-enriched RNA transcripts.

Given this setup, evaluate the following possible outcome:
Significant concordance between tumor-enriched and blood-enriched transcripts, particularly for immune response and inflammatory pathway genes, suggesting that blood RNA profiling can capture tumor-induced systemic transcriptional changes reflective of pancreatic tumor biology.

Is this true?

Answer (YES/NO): NO